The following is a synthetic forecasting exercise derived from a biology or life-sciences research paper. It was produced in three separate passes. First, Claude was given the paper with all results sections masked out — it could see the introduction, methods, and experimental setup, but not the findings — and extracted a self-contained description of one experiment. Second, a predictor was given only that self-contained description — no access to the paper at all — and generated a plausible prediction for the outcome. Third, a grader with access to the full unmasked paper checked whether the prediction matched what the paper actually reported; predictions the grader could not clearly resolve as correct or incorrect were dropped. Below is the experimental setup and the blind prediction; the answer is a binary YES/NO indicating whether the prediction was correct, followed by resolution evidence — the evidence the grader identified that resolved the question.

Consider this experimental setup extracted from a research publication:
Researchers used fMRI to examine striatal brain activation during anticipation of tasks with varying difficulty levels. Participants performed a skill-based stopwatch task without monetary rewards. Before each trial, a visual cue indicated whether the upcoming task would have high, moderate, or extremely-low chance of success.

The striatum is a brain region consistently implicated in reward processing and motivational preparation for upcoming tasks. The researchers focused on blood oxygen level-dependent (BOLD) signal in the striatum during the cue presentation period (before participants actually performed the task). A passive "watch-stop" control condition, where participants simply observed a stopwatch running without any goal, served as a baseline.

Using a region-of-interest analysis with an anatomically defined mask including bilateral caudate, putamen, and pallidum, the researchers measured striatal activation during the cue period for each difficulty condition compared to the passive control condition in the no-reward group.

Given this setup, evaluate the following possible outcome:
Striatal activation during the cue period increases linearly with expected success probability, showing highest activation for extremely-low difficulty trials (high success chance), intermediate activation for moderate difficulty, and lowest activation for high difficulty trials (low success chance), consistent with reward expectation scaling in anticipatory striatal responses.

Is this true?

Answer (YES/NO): NO